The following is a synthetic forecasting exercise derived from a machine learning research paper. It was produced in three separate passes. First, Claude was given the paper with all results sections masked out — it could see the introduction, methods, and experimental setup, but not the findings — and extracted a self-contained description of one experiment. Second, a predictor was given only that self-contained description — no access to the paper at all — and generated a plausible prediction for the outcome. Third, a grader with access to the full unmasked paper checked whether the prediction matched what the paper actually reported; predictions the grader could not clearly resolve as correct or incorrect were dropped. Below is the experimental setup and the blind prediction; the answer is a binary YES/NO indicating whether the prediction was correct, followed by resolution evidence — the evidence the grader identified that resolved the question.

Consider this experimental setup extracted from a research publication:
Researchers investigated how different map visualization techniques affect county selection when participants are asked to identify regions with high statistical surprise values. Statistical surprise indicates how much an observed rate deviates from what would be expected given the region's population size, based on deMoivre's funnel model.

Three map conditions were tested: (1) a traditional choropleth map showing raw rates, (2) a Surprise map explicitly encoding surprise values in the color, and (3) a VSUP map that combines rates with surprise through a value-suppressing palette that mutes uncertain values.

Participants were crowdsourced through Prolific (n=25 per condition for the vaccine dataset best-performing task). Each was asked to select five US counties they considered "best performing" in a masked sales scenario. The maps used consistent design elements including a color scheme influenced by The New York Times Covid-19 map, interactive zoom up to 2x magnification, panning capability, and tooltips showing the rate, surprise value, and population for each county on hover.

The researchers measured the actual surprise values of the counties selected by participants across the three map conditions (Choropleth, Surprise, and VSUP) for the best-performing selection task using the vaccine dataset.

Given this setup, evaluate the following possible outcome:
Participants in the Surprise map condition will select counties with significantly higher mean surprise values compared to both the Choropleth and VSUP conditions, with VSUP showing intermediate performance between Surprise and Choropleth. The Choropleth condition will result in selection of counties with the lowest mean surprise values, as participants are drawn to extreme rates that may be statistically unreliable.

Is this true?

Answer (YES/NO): NO